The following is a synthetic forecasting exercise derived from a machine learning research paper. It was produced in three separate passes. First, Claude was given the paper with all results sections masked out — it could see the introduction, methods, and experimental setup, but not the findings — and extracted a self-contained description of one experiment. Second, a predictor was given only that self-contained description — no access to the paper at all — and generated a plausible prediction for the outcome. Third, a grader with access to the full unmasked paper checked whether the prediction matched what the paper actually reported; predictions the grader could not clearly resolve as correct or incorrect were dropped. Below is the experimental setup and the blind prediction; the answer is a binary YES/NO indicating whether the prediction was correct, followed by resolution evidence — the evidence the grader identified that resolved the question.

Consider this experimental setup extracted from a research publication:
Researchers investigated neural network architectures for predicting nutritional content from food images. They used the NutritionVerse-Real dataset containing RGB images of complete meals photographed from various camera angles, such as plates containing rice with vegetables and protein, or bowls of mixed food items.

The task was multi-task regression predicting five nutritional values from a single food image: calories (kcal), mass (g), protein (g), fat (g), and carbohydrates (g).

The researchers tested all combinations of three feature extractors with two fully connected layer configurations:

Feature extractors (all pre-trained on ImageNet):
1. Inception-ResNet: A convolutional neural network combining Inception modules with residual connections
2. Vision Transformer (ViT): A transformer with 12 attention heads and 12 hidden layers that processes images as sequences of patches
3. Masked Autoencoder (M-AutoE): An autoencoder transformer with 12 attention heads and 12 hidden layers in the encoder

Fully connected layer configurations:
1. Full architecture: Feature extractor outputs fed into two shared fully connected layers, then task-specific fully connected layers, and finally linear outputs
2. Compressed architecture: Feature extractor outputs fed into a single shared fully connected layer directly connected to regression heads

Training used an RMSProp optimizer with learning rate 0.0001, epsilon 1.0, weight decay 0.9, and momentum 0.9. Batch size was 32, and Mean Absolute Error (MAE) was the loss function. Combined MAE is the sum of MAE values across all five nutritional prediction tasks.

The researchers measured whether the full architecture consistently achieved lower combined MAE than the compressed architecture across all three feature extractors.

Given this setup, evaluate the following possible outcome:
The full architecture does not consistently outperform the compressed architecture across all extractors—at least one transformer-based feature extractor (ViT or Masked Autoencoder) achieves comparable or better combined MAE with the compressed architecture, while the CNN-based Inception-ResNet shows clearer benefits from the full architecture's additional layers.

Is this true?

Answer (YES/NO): NO